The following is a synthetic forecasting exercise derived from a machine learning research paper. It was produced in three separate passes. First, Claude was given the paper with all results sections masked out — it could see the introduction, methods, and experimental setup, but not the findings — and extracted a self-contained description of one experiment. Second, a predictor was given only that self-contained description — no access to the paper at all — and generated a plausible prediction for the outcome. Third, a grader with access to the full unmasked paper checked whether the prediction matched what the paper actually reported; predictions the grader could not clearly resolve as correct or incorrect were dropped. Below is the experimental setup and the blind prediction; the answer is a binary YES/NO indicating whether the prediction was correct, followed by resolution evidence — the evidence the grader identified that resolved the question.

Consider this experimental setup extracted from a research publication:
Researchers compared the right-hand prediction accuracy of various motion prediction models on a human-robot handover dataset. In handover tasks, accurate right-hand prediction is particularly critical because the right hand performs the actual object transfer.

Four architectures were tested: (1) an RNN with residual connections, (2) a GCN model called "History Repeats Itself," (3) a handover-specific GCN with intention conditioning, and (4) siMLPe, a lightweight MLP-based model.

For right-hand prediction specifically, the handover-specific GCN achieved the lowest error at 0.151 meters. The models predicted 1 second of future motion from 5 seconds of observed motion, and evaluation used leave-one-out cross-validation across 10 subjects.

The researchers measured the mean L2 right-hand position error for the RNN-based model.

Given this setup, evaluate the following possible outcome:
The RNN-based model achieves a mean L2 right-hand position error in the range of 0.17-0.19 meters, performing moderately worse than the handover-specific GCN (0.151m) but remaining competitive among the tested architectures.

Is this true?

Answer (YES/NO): NO